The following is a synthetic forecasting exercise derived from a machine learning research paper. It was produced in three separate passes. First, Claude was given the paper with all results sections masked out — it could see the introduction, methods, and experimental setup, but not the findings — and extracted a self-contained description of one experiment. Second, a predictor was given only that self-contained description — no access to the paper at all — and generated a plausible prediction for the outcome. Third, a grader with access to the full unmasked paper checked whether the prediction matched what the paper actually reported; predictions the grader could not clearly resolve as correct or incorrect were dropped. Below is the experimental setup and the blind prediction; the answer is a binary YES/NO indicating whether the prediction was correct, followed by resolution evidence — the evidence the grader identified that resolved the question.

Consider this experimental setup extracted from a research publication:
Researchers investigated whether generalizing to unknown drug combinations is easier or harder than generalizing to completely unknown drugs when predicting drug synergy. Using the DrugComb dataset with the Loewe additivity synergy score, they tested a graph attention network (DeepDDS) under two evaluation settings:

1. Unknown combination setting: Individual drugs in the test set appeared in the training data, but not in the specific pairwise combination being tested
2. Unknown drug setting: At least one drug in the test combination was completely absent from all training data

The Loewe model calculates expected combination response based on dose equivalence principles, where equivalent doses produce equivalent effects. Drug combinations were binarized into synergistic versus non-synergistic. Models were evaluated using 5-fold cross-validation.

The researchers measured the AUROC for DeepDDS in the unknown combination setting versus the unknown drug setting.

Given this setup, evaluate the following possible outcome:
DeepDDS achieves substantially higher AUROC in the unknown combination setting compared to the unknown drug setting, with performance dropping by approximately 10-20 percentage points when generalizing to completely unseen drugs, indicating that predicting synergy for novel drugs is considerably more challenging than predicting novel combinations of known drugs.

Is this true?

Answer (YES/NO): NO